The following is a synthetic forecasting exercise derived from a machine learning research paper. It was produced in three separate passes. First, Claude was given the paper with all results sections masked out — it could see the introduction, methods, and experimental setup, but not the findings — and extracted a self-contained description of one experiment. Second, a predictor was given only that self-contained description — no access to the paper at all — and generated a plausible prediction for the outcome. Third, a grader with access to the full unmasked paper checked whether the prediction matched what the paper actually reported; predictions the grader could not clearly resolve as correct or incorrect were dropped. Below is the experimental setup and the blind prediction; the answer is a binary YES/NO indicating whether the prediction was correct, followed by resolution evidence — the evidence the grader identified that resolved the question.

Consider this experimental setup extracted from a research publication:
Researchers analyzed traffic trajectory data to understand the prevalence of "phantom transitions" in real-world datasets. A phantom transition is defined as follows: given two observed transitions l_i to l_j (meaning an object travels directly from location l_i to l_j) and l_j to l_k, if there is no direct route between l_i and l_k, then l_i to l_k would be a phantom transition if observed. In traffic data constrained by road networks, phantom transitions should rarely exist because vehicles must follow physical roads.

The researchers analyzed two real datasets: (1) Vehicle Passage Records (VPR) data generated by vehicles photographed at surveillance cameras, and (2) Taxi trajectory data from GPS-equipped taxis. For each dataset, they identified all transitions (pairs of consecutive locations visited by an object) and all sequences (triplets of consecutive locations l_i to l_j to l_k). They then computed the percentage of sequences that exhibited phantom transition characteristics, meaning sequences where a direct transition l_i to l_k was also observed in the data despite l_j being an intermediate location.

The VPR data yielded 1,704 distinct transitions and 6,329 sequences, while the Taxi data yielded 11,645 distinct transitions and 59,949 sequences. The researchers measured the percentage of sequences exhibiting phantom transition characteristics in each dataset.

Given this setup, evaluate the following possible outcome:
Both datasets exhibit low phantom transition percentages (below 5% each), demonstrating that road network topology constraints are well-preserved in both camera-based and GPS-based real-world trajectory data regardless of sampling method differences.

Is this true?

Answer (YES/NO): NO